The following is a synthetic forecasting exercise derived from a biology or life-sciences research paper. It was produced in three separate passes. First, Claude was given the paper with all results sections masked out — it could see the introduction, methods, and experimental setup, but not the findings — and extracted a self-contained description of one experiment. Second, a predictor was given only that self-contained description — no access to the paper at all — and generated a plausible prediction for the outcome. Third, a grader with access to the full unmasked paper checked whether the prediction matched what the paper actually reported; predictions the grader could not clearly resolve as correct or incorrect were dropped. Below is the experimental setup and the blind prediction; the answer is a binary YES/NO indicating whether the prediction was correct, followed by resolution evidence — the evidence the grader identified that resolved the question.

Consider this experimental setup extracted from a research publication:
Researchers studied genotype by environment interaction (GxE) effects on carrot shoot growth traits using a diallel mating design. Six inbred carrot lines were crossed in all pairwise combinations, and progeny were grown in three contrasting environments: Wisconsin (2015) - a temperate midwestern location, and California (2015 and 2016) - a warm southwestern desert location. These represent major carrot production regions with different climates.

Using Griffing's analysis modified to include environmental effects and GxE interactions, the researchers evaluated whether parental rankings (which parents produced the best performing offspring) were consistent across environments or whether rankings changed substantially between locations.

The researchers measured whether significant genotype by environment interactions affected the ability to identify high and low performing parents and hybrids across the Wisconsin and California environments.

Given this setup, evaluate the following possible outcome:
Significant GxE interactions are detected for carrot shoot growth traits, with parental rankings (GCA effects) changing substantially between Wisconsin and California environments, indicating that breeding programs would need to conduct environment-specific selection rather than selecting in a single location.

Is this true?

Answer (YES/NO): NO